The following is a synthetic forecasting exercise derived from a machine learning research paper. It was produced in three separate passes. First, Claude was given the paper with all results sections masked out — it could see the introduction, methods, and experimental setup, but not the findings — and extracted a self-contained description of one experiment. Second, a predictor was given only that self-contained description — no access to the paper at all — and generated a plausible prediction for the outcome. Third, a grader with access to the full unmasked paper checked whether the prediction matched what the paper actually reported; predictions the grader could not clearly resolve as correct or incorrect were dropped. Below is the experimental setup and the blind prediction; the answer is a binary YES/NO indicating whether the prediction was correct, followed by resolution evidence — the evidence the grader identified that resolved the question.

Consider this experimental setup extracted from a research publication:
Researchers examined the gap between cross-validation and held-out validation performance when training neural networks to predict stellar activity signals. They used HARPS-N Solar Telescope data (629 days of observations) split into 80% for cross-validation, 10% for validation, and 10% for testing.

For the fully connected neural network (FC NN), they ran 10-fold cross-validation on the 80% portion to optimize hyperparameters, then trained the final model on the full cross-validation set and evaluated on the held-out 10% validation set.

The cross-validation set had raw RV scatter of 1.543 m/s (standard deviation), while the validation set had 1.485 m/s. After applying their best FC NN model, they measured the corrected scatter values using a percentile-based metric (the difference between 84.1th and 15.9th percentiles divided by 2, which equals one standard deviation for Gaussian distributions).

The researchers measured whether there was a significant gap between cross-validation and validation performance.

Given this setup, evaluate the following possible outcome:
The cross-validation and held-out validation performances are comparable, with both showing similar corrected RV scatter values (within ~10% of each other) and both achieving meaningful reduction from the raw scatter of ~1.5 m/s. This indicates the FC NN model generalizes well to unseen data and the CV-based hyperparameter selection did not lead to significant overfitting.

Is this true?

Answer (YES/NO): NO